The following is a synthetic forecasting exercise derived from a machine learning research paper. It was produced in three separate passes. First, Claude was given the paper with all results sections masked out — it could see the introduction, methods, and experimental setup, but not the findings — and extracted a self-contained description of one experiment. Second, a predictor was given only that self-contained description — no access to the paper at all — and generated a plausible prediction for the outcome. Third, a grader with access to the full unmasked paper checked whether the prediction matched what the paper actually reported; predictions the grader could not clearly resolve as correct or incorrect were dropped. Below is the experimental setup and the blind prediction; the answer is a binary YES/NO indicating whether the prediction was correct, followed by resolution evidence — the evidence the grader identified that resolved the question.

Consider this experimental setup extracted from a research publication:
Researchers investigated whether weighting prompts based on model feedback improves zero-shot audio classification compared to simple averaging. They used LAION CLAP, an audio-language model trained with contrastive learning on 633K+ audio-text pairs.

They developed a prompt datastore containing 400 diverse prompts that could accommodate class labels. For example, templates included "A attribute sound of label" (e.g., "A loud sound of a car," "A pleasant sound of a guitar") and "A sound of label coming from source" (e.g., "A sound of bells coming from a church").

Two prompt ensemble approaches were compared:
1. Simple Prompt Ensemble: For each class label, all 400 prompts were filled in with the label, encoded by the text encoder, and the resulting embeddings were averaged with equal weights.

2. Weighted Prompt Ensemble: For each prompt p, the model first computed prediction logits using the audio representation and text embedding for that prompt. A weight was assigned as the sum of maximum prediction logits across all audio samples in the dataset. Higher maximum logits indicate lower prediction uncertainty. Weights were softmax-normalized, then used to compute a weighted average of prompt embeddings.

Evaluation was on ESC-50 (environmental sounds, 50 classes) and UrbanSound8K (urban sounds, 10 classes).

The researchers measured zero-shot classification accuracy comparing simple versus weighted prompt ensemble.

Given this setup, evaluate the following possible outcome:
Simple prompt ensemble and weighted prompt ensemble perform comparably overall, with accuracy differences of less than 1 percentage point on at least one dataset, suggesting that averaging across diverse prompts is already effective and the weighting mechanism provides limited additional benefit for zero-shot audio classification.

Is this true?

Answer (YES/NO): NO